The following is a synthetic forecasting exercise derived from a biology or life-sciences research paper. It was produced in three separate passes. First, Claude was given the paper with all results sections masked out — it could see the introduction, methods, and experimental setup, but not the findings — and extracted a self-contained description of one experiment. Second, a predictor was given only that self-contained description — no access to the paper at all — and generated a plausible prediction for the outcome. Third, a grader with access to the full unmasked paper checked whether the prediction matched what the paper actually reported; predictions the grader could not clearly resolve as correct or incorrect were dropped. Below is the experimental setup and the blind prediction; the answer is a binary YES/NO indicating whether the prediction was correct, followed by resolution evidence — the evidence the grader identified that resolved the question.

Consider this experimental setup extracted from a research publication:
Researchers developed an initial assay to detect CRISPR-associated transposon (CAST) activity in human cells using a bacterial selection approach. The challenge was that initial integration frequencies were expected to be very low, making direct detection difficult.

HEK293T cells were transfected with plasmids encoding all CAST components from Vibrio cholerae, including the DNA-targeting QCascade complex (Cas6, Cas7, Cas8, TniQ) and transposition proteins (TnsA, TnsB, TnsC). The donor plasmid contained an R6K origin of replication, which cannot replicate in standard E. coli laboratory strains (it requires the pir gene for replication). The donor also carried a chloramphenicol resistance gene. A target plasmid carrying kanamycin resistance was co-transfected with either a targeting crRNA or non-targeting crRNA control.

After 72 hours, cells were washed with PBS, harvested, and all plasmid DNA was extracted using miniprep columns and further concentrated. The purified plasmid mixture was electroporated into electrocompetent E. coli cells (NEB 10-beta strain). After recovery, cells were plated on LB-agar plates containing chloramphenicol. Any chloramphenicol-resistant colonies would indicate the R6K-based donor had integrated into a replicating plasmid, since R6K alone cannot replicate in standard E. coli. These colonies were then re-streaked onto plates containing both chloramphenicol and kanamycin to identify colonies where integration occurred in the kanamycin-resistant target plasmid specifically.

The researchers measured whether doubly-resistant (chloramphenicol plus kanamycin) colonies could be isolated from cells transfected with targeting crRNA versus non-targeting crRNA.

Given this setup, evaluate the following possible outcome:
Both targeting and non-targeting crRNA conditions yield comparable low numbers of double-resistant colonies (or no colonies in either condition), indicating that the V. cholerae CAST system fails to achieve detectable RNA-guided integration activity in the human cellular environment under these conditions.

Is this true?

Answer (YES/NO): NO